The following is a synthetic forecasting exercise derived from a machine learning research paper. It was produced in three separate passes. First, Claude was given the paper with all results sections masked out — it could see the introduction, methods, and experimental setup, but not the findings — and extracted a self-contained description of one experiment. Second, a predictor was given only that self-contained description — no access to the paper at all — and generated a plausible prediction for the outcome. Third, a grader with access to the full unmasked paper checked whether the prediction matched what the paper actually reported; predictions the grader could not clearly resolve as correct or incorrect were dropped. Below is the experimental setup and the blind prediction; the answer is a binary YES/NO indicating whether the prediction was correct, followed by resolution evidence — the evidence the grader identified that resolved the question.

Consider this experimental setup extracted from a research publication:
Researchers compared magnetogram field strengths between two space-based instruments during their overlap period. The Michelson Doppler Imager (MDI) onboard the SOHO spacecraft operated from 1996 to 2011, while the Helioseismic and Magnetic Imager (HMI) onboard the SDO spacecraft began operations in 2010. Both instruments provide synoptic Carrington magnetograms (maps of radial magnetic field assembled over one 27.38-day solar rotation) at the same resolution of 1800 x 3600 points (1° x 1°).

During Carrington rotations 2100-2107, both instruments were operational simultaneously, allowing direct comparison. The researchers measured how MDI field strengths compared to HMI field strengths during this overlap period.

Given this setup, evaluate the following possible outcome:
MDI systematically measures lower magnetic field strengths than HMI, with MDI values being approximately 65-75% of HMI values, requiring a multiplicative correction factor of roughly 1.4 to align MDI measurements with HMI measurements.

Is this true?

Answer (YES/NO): NO